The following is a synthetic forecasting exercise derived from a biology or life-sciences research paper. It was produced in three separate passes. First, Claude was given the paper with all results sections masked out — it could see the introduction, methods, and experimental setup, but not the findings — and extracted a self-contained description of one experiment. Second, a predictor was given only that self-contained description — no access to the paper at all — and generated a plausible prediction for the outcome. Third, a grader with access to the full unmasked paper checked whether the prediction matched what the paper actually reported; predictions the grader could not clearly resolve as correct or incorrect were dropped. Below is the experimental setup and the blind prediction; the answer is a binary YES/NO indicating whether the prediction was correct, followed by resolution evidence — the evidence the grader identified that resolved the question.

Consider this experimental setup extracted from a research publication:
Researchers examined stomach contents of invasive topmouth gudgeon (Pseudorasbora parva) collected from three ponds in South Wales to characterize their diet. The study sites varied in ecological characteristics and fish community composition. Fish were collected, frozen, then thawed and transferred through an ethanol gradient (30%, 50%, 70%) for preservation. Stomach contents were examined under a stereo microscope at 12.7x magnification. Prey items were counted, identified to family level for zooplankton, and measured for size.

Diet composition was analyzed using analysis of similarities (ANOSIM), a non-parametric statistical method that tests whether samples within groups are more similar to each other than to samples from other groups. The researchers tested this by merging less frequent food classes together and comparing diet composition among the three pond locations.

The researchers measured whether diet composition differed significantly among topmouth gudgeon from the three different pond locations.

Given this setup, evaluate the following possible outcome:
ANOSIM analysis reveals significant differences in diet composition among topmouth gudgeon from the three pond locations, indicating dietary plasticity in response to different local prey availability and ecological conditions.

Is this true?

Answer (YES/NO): YES